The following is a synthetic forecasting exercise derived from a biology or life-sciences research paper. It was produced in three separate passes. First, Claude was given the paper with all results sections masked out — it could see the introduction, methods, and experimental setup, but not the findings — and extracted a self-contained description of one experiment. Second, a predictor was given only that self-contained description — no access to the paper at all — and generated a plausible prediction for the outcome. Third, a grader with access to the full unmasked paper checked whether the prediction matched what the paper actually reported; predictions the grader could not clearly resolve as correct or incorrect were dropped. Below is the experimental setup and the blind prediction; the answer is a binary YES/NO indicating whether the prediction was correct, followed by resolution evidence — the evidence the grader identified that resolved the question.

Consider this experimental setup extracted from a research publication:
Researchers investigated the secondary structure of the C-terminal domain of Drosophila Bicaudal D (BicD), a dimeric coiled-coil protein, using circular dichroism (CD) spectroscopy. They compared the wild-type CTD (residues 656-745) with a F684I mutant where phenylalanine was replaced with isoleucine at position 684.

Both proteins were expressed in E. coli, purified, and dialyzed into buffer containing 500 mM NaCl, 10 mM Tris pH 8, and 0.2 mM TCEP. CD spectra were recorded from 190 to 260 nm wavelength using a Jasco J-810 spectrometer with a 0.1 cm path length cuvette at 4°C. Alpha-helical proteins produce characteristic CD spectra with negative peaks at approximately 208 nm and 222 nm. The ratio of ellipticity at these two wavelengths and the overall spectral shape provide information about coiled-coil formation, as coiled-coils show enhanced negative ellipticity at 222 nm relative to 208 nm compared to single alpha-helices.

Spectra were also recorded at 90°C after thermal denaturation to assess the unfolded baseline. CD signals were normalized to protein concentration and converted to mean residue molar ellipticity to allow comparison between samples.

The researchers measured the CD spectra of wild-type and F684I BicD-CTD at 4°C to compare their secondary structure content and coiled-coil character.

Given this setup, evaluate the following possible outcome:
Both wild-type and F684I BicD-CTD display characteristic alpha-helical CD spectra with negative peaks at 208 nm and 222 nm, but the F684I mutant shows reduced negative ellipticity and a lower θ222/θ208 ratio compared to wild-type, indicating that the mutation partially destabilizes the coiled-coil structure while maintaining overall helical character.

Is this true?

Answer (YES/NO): NO